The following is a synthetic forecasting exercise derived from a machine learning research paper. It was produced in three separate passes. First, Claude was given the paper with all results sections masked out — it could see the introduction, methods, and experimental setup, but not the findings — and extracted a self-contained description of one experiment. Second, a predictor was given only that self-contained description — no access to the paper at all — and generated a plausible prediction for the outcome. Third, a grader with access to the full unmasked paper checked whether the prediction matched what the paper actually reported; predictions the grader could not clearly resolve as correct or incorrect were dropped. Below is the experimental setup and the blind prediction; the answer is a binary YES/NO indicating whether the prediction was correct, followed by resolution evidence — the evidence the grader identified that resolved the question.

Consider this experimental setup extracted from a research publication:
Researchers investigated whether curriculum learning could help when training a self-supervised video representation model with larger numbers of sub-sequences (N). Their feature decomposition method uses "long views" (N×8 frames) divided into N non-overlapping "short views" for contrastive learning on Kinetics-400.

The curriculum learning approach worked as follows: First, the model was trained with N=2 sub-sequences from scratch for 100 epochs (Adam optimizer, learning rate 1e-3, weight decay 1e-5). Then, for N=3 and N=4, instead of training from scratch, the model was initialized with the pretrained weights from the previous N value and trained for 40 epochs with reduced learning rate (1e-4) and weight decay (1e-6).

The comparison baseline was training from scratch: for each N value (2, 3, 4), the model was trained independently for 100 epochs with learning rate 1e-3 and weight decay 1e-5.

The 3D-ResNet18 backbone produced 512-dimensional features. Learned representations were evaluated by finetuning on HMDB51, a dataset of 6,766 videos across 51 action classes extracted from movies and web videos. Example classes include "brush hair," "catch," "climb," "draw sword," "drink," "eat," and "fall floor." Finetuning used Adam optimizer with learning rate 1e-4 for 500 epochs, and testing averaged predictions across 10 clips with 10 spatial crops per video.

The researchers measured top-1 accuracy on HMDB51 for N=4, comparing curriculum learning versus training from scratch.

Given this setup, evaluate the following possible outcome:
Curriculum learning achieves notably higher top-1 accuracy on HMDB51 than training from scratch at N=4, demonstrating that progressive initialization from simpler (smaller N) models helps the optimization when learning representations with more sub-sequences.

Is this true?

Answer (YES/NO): YES